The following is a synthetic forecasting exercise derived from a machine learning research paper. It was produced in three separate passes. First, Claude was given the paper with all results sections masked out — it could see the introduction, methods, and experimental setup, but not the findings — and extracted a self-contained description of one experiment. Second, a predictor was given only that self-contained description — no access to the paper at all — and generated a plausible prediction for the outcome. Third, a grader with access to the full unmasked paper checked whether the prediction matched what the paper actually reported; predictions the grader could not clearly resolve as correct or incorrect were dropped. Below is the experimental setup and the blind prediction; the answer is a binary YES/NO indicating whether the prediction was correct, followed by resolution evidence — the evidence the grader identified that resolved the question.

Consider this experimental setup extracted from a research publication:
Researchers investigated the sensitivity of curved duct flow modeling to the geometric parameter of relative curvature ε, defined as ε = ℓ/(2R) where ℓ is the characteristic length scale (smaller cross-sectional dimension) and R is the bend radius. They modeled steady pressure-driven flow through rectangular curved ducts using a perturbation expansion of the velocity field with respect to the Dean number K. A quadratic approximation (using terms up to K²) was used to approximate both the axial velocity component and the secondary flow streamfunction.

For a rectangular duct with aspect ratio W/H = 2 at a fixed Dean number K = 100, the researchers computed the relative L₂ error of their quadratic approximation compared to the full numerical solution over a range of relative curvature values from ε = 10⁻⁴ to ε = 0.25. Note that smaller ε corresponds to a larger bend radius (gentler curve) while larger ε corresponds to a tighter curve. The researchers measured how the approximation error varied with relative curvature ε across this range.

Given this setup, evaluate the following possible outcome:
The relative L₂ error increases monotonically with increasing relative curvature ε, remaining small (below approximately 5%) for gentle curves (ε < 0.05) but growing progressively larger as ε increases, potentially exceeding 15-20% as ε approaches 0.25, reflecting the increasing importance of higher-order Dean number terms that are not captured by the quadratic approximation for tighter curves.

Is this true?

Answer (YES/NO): NO